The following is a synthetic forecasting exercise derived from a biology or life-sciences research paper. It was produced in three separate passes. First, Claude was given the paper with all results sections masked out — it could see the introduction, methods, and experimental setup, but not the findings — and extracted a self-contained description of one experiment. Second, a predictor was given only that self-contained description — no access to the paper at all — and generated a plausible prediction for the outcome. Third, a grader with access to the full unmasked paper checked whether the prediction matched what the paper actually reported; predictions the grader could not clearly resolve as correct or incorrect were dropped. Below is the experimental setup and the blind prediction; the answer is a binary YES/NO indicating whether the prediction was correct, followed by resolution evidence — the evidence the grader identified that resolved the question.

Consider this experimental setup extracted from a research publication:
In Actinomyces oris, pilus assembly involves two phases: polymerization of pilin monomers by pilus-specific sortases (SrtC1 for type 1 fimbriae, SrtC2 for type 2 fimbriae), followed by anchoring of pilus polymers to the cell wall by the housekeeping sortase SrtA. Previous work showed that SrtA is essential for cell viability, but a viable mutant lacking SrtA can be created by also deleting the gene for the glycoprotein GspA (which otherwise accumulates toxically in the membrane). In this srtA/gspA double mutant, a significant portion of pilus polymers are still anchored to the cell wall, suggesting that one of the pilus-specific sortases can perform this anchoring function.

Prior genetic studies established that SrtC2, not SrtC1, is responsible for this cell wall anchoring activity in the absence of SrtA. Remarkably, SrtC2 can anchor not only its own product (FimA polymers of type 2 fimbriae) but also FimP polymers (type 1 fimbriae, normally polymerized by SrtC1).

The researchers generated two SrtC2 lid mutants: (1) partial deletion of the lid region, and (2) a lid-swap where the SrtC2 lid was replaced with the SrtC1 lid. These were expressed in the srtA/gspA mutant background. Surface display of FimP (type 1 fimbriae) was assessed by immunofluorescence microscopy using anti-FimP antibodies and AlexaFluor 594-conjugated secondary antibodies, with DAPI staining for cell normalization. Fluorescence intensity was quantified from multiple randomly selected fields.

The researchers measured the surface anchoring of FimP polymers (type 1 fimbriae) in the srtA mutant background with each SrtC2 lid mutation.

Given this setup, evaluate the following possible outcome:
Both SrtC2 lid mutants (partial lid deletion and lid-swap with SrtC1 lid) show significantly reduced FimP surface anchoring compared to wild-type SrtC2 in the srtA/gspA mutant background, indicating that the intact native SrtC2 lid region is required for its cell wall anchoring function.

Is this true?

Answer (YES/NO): NO